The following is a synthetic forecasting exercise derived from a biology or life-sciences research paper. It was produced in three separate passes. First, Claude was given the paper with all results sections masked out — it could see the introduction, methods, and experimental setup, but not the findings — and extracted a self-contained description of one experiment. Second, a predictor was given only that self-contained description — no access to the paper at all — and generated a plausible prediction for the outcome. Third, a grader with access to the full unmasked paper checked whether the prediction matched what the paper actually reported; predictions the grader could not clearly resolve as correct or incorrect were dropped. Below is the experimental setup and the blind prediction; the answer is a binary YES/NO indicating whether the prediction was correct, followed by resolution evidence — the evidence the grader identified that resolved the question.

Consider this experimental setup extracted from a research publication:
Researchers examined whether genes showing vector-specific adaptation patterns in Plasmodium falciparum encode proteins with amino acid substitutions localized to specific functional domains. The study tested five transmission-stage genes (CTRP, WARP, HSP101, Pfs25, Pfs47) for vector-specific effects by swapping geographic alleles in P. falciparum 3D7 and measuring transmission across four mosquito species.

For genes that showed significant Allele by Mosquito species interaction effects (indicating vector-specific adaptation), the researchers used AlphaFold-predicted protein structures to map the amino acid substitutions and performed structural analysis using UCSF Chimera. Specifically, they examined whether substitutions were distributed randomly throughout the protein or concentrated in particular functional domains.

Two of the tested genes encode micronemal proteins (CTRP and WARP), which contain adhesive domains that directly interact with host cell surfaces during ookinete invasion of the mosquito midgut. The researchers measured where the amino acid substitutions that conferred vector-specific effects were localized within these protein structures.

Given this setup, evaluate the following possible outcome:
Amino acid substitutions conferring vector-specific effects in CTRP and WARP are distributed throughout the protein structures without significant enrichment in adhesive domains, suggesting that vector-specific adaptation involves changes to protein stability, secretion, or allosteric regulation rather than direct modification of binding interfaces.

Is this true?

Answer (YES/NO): NO